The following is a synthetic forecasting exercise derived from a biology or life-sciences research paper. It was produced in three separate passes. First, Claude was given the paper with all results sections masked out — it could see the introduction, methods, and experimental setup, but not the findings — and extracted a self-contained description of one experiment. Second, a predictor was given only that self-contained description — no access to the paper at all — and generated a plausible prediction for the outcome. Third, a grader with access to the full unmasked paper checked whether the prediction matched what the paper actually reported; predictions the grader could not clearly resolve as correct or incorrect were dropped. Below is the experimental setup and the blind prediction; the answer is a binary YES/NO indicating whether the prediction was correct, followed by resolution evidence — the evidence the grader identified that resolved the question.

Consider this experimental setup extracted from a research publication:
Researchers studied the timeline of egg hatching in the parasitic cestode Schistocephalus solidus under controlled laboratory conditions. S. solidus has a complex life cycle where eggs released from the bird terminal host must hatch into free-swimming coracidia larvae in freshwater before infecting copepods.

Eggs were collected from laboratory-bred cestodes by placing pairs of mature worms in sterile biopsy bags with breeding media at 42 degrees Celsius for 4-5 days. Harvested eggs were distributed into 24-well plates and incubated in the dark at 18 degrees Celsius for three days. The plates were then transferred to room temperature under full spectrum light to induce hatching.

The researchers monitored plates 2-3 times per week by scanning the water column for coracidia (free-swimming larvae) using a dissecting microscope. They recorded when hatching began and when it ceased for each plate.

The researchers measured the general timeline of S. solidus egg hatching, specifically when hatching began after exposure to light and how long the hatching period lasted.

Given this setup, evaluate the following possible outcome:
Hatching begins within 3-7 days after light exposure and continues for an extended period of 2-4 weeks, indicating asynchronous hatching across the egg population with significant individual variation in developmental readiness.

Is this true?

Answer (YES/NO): YES